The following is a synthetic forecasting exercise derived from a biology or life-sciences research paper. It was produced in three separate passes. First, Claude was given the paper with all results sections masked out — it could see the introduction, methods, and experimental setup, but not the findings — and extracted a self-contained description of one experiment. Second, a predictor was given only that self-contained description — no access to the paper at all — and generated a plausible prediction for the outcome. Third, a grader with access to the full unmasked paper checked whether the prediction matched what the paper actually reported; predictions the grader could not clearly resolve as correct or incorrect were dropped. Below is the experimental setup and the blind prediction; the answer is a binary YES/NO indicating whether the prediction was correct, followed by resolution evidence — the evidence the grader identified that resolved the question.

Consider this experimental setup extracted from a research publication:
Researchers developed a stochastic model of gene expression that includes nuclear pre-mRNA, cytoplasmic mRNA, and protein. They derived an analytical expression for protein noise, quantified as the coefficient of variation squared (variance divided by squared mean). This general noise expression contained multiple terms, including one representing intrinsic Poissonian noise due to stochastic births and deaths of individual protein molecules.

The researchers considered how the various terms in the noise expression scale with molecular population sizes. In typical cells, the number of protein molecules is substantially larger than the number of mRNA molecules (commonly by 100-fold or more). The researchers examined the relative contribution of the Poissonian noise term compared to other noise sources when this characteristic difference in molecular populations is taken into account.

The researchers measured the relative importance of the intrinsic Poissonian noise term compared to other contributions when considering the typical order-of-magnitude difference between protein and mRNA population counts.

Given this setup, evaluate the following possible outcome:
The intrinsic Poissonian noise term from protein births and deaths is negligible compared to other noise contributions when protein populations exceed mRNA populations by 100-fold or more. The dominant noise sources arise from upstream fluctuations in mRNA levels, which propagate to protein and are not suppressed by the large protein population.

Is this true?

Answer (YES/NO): YES